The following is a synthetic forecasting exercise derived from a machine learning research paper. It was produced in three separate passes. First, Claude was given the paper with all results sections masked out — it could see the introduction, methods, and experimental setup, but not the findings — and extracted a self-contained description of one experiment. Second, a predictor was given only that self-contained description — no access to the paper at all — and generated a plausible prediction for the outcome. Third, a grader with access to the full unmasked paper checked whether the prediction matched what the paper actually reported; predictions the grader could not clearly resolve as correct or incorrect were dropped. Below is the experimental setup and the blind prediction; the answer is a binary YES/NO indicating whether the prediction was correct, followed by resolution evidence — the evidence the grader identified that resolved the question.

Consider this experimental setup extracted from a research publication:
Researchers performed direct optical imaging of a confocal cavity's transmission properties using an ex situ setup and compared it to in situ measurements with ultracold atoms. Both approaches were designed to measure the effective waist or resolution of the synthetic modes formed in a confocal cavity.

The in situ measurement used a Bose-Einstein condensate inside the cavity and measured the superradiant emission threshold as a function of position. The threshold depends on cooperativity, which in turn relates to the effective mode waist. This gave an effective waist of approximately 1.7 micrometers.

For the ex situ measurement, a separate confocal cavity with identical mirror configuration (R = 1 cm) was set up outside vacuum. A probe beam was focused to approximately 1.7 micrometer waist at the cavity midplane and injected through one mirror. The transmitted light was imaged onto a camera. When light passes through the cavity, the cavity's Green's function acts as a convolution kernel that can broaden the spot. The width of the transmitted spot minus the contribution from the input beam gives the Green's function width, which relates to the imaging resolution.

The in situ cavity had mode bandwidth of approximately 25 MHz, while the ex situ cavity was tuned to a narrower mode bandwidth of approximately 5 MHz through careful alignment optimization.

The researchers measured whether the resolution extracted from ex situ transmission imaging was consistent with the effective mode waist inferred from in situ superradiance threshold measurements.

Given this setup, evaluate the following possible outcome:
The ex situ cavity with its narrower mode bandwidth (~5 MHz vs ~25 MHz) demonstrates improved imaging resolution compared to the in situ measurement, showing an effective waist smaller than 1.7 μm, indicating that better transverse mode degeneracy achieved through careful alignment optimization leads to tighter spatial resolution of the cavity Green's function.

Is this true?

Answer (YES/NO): NO